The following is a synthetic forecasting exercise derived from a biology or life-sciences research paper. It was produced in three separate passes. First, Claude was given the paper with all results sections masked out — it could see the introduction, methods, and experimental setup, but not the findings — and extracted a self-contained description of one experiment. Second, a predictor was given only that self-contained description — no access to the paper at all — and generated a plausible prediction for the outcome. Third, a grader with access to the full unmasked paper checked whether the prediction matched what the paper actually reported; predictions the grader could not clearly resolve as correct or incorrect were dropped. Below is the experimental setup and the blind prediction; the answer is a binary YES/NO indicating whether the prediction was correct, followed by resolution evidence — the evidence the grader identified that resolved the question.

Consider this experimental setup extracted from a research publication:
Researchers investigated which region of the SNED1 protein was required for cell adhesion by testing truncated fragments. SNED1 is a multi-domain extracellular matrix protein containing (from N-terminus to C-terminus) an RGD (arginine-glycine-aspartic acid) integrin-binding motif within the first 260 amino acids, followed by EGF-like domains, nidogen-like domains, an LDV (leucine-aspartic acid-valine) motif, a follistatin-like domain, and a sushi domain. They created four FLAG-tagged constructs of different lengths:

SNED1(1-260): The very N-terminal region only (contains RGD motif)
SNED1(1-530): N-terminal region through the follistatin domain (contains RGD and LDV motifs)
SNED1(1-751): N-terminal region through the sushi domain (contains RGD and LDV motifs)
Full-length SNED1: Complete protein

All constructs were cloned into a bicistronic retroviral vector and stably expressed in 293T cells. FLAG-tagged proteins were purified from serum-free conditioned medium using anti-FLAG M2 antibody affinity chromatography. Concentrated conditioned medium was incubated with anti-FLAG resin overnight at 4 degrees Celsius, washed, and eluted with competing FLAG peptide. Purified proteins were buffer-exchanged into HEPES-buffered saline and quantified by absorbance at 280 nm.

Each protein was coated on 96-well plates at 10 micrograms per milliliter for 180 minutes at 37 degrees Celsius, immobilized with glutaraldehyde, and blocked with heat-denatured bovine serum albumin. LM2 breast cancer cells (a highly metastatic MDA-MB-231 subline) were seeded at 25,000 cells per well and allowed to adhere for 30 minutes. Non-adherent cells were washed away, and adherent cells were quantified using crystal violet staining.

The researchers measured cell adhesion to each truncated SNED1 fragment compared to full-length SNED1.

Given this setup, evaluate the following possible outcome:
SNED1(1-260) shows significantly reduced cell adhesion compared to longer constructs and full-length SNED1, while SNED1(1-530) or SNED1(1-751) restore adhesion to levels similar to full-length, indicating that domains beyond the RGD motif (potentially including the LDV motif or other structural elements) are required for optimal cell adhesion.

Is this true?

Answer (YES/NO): NO